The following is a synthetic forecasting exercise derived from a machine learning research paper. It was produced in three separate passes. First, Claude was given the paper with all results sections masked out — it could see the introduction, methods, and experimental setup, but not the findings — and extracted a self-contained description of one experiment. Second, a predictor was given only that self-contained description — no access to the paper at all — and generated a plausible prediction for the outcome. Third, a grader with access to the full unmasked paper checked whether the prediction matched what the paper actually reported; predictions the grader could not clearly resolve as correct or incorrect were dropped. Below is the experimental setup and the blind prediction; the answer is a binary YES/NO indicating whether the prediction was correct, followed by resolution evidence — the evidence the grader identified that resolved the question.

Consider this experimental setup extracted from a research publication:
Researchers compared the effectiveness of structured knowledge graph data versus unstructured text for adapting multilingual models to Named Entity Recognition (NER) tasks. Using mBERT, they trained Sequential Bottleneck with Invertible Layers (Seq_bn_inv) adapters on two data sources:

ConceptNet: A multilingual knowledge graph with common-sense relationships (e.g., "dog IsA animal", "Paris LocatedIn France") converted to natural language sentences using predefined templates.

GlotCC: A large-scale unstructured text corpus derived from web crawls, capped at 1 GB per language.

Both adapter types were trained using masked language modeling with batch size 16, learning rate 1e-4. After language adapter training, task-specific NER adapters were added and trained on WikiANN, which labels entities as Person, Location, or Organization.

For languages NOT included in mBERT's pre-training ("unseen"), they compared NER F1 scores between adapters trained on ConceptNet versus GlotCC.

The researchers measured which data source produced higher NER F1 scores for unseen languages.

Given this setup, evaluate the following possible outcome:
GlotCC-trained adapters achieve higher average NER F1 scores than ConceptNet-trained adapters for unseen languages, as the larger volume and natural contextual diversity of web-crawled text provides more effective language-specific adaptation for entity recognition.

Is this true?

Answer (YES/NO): YES